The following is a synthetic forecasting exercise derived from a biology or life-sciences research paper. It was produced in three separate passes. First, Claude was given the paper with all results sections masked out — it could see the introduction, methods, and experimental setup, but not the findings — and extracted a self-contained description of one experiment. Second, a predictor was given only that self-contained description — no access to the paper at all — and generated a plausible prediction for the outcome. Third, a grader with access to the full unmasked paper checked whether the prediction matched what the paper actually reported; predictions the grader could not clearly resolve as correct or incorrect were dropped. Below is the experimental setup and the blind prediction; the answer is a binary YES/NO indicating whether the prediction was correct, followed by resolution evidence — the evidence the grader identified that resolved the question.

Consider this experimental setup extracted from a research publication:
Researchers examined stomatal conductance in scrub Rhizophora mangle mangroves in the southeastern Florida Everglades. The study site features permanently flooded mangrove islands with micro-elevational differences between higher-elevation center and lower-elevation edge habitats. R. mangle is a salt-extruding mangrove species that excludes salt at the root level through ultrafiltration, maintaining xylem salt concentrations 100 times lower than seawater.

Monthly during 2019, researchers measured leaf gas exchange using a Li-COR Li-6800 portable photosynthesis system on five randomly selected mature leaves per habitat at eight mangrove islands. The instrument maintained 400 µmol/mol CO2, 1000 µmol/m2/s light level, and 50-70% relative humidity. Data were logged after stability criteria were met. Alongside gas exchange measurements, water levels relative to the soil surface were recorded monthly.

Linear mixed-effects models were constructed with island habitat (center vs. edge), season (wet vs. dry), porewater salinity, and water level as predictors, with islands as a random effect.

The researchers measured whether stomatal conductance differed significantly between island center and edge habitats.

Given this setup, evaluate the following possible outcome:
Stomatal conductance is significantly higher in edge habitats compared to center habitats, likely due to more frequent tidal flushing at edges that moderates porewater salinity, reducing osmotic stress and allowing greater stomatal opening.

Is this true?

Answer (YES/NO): NO